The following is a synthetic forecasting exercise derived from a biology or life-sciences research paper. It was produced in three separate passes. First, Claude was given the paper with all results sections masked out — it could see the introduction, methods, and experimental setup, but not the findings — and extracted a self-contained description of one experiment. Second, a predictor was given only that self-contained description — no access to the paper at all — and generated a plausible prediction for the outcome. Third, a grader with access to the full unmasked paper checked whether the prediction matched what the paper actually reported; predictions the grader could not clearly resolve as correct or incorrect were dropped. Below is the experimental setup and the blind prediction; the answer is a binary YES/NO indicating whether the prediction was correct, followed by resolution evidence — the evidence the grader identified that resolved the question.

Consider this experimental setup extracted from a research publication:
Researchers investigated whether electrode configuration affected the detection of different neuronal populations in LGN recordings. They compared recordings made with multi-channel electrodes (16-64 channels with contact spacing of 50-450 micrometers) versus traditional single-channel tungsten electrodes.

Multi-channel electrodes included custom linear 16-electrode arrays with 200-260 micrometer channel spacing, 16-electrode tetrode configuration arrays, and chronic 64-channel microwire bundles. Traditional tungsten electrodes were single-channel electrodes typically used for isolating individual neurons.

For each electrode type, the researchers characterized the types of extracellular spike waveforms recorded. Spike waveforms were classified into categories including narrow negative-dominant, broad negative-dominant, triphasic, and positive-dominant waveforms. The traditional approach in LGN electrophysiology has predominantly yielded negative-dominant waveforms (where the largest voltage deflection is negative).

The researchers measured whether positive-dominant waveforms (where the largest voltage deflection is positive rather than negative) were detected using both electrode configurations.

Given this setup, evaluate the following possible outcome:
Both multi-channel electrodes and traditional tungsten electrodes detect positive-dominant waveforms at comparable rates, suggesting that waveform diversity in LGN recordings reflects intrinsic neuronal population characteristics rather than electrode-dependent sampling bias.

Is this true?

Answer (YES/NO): NO